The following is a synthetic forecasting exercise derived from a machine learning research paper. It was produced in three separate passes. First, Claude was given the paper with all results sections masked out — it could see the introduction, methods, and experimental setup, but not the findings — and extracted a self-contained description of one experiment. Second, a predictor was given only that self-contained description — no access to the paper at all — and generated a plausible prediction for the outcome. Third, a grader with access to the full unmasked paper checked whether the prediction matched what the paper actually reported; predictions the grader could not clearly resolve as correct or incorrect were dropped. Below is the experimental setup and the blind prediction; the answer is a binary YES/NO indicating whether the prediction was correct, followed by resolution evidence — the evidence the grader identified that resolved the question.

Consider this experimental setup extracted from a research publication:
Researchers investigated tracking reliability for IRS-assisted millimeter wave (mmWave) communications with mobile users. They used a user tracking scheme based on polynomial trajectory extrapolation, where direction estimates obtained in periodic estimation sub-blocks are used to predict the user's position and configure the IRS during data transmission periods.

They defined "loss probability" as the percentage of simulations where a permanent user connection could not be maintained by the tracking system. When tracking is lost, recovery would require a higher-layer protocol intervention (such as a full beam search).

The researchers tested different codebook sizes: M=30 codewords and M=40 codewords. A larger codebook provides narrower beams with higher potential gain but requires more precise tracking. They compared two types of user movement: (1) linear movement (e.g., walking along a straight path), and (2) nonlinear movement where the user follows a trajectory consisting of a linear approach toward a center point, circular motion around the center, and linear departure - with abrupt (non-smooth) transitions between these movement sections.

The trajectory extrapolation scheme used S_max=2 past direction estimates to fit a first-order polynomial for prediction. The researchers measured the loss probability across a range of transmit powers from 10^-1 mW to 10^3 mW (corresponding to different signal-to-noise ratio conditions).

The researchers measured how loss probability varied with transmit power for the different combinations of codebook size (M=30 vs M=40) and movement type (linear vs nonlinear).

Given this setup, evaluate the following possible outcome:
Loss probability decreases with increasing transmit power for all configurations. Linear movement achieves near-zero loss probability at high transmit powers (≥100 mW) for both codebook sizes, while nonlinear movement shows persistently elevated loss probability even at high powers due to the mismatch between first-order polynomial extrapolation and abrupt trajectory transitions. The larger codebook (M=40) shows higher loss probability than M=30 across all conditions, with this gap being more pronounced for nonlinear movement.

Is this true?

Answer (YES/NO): NO